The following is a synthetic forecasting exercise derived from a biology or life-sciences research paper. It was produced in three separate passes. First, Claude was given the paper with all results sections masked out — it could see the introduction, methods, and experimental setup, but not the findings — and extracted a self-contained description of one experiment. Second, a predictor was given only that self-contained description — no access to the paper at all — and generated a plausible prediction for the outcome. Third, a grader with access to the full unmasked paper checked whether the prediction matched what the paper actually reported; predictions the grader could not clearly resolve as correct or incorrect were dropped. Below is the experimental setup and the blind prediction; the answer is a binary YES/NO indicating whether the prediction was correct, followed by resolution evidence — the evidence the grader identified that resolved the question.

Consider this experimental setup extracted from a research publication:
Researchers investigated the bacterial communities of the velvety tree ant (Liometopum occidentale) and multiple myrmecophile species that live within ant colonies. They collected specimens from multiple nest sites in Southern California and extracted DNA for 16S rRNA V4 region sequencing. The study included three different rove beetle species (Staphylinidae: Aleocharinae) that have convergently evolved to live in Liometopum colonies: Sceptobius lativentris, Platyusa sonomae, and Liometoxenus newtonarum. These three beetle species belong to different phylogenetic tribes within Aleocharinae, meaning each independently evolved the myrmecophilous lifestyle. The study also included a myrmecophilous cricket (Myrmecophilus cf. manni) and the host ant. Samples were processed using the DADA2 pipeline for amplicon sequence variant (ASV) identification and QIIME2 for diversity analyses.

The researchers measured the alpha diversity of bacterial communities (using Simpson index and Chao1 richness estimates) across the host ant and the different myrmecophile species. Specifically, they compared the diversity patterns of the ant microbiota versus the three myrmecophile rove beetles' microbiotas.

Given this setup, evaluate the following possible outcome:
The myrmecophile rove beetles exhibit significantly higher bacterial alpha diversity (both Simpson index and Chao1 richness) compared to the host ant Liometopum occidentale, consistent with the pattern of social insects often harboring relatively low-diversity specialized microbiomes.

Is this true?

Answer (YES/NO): NO